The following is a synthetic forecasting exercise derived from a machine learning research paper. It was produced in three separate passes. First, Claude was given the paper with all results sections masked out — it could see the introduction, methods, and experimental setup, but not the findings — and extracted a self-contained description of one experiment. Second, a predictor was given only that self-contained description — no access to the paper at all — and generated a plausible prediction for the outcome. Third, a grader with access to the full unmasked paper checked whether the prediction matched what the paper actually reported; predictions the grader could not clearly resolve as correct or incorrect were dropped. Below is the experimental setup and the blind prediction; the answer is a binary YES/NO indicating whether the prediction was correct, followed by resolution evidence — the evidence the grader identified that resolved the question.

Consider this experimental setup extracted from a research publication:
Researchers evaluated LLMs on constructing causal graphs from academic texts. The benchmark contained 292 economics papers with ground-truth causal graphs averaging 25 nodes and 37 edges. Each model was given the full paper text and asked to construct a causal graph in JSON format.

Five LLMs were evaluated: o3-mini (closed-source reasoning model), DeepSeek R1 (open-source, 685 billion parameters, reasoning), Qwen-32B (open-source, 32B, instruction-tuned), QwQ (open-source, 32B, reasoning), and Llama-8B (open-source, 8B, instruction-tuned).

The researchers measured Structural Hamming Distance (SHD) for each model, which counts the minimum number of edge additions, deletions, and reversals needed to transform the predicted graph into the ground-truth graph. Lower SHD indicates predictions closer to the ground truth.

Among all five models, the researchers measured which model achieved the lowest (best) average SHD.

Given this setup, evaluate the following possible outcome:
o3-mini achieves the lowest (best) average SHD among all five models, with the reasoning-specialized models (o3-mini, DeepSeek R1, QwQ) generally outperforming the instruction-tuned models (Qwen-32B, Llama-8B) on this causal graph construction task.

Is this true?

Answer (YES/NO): NO